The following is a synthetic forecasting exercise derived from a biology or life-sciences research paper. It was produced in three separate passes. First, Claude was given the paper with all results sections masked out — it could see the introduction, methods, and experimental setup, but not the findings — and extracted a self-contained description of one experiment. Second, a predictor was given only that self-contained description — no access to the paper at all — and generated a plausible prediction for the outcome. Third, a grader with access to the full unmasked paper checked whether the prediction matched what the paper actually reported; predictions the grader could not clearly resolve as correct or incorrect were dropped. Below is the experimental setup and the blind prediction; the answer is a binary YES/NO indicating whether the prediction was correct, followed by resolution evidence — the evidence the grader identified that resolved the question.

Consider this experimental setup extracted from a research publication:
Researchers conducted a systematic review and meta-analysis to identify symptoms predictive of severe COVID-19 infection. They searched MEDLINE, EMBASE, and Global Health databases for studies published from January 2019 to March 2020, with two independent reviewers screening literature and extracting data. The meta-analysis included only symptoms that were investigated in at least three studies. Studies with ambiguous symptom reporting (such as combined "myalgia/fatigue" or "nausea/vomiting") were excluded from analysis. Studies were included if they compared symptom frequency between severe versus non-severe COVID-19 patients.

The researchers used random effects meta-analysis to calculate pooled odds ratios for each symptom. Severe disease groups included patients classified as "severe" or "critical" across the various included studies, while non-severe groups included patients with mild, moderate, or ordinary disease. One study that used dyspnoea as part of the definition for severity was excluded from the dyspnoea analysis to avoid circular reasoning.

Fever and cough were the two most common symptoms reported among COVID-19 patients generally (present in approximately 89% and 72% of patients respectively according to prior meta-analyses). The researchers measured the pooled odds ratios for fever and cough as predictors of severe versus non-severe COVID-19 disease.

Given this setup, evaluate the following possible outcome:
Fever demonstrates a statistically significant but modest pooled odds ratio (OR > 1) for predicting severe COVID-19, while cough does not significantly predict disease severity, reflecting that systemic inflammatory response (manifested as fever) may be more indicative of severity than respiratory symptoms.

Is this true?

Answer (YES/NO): NO